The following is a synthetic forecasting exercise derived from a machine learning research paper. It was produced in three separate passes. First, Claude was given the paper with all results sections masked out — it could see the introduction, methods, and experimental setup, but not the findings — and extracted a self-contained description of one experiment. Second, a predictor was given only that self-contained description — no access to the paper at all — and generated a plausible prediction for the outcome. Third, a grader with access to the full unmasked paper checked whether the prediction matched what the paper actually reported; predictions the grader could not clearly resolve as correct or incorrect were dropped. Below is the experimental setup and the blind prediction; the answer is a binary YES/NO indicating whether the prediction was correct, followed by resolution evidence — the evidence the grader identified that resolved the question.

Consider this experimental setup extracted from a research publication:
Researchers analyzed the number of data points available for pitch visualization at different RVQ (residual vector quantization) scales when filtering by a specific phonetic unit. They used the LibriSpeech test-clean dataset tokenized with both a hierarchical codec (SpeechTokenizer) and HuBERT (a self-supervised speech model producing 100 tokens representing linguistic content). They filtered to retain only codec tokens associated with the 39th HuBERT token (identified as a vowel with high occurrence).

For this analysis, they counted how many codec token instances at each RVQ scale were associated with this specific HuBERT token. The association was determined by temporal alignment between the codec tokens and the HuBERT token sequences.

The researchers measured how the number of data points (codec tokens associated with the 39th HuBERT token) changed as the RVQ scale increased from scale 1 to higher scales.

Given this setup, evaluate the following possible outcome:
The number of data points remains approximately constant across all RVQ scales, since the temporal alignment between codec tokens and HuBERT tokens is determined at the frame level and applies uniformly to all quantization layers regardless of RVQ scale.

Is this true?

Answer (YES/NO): NO